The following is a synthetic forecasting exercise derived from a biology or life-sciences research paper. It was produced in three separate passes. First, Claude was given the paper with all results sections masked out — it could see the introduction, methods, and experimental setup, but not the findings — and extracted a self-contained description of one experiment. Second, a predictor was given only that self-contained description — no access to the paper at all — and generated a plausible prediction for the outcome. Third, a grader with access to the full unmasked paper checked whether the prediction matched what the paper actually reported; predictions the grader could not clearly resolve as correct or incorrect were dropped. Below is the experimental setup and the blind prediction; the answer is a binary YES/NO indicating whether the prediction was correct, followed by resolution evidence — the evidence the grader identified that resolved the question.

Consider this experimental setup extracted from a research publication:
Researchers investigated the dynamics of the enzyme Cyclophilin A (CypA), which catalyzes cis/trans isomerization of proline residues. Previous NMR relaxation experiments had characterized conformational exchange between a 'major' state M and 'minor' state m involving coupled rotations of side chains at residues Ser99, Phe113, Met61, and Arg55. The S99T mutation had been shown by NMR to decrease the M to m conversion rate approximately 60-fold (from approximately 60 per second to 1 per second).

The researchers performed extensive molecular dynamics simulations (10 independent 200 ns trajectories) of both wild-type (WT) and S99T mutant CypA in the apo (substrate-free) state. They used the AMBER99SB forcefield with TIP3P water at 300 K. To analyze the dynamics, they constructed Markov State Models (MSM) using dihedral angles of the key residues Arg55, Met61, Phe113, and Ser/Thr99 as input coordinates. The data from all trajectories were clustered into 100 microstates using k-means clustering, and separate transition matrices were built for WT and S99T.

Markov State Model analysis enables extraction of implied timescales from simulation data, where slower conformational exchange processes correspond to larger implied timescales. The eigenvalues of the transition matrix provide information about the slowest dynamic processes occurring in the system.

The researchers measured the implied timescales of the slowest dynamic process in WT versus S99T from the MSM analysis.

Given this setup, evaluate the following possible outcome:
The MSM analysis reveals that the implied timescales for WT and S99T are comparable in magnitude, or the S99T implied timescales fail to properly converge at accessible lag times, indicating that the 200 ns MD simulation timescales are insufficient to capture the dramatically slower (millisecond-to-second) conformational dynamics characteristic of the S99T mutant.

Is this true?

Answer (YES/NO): NO